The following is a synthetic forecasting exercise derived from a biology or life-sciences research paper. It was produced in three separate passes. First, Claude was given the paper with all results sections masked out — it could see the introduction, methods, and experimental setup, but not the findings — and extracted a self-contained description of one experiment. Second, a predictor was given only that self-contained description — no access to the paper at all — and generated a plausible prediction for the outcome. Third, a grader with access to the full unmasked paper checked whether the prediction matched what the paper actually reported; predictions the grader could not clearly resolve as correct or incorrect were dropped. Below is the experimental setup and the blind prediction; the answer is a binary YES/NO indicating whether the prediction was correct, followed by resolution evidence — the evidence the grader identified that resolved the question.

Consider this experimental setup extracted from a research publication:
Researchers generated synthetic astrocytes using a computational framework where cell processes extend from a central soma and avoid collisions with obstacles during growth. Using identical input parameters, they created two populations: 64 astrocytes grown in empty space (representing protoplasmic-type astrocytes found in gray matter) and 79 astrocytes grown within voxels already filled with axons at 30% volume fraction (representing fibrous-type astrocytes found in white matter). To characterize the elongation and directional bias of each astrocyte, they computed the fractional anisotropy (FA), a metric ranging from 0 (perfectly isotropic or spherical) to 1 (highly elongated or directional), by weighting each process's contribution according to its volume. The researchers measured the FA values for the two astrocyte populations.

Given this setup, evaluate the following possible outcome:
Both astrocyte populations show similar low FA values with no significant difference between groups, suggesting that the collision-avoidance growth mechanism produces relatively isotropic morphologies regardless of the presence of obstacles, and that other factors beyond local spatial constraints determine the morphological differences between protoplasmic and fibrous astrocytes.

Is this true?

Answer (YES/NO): NO